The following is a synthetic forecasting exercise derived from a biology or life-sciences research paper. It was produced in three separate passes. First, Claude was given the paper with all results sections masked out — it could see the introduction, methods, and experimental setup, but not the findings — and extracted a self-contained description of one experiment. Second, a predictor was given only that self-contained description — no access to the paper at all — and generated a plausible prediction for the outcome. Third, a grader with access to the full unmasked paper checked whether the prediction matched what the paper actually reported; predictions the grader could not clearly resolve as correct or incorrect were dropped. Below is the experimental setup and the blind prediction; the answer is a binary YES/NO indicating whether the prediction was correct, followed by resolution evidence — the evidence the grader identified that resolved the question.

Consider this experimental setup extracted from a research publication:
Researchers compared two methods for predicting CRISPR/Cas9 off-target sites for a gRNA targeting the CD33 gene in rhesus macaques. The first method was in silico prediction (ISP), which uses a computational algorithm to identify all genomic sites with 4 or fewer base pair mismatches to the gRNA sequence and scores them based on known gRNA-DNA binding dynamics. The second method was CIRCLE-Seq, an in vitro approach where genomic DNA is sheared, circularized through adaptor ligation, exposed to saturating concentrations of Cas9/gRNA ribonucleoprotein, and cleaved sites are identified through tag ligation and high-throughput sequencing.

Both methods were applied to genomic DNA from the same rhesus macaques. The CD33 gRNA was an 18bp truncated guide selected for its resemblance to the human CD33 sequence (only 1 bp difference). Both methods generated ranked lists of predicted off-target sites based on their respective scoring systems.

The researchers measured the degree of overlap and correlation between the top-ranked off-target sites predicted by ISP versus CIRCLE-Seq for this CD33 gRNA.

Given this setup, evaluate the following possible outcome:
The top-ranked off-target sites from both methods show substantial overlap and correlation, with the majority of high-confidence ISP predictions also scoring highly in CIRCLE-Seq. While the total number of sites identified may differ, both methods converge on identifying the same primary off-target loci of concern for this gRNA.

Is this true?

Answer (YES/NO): NO